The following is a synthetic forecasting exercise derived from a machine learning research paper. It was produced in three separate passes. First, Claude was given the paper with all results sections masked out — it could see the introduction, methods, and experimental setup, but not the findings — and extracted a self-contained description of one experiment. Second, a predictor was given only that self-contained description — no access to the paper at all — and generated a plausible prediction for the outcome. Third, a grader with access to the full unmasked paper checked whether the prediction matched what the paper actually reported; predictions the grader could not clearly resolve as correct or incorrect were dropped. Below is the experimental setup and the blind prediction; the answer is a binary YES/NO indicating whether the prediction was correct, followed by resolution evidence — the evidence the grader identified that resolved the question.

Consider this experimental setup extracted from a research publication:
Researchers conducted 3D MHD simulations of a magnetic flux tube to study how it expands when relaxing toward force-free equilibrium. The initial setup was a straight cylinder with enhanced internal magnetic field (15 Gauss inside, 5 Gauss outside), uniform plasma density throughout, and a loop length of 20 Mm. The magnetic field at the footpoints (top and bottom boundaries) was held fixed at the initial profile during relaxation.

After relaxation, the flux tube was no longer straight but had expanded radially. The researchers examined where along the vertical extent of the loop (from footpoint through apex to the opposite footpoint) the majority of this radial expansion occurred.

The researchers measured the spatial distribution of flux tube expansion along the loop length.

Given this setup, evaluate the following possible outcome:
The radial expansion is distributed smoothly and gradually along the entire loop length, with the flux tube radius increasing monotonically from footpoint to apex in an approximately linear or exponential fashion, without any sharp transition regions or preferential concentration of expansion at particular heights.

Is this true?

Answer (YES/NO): NO